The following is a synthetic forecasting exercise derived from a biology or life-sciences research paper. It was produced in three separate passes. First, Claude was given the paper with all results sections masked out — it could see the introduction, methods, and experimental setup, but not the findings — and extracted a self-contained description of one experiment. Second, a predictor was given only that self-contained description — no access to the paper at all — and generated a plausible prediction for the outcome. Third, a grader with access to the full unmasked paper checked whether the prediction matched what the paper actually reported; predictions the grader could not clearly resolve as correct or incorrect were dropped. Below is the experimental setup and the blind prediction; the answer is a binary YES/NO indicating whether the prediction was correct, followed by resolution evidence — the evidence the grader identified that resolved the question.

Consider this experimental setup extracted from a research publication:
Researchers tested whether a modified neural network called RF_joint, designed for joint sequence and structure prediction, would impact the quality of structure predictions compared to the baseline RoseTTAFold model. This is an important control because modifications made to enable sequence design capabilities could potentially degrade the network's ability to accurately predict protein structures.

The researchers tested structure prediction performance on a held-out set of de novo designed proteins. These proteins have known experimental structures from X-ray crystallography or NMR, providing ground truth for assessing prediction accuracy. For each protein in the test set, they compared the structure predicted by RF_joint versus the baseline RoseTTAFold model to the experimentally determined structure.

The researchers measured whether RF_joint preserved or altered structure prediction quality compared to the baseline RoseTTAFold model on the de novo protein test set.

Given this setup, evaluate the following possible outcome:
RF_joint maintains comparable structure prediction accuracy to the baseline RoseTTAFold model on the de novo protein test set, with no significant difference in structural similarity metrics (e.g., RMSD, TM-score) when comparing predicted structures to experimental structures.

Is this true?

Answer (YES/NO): YES